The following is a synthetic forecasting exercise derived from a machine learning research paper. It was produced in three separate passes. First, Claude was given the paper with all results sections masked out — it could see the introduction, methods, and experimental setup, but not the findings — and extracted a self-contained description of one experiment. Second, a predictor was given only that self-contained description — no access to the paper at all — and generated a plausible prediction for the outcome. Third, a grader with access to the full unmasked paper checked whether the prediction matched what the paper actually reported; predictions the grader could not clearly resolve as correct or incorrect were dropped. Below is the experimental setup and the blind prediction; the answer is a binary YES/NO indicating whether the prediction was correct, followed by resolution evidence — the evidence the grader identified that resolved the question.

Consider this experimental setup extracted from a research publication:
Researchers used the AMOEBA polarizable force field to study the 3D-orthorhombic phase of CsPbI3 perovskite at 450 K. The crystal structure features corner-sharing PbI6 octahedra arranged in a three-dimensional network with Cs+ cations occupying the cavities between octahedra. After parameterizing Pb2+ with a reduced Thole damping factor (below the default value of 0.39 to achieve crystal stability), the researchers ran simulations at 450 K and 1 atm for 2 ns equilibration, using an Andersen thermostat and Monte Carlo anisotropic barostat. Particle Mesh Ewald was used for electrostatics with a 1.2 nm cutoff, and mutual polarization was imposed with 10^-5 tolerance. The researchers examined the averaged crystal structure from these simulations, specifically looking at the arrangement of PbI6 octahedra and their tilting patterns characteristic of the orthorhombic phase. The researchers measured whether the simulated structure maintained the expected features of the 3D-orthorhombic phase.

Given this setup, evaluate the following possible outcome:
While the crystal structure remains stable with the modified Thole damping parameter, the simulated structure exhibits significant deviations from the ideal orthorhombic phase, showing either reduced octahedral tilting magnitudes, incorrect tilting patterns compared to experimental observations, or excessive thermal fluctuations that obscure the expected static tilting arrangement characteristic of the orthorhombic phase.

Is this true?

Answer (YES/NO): NO